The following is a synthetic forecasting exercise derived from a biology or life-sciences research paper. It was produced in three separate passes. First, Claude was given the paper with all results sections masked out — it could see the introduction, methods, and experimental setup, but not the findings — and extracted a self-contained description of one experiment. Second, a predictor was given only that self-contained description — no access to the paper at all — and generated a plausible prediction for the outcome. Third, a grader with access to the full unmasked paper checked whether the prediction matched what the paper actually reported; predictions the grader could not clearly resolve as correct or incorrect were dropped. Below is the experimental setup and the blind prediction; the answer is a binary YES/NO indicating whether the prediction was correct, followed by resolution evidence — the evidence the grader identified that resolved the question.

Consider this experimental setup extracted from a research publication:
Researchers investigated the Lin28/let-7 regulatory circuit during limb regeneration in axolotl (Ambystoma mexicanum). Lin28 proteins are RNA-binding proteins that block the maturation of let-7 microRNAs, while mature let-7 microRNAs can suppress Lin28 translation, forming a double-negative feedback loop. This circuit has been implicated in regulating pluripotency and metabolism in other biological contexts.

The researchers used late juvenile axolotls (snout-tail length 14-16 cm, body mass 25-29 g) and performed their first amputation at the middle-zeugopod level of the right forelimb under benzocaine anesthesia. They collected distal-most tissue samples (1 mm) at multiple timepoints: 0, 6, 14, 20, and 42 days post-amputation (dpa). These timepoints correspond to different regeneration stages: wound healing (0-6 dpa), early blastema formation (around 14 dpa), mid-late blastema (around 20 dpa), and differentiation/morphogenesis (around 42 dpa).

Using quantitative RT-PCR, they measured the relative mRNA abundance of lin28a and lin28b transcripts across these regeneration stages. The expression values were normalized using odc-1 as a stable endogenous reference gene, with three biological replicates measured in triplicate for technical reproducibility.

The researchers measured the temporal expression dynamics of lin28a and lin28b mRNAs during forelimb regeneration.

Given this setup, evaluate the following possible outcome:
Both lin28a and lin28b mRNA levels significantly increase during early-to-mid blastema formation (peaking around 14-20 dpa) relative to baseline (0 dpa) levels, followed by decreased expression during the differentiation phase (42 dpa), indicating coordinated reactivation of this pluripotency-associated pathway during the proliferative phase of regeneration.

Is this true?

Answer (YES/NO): NO